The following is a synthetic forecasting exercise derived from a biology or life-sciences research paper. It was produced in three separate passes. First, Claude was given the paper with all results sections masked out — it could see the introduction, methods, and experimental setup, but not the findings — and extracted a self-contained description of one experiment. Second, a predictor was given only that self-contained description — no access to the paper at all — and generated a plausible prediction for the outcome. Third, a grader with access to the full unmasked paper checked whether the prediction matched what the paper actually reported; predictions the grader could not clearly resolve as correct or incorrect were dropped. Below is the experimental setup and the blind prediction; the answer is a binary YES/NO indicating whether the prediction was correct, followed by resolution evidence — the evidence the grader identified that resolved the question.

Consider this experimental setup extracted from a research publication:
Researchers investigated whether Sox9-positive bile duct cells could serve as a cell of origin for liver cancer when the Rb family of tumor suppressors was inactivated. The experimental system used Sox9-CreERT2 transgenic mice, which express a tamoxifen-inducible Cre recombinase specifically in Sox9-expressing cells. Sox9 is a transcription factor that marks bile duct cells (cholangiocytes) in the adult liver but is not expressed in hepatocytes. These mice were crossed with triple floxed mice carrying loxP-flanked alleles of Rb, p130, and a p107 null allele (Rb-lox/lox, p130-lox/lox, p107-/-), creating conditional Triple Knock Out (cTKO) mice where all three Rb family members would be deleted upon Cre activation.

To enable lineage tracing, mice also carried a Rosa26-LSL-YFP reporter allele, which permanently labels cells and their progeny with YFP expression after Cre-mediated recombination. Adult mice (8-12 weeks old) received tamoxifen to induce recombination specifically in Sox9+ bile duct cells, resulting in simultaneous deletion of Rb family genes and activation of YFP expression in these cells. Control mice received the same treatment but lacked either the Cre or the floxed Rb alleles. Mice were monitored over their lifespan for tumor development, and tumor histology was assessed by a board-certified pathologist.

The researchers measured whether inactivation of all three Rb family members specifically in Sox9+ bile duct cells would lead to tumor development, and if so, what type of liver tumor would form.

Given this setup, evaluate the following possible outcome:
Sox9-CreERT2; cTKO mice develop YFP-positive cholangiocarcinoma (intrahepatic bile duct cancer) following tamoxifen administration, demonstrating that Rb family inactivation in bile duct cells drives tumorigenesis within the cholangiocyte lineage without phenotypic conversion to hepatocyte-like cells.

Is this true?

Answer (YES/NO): NO